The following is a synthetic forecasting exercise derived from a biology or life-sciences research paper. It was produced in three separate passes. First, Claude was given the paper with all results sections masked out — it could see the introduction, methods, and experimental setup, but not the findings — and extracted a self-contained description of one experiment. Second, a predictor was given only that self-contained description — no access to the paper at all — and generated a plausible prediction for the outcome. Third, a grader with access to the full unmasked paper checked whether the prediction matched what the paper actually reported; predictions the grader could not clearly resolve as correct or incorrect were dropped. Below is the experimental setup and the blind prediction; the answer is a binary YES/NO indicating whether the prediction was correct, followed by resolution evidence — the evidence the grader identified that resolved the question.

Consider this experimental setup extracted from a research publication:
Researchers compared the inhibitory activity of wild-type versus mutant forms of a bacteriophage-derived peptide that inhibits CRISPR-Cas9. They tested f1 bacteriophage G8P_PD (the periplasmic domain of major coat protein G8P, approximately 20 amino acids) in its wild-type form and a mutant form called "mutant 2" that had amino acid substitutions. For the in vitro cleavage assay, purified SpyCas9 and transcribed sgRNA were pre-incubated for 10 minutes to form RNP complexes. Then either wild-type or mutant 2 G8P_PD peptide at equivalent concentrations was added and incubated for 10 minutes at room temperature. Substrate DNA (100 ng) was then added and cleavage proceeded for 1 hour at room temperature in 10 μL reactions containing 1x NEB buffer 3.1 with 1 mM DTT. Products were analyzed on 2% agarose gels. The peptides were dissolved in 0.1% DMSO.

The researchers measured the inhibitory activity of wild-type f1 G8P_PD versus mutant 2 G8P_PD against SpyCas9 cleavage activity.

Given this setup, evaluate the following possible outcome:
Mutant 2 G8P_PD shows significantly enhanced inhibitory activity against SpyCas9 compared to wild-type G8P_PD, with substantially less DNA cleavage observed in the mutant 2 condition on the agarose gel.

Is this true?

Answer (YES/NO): NO